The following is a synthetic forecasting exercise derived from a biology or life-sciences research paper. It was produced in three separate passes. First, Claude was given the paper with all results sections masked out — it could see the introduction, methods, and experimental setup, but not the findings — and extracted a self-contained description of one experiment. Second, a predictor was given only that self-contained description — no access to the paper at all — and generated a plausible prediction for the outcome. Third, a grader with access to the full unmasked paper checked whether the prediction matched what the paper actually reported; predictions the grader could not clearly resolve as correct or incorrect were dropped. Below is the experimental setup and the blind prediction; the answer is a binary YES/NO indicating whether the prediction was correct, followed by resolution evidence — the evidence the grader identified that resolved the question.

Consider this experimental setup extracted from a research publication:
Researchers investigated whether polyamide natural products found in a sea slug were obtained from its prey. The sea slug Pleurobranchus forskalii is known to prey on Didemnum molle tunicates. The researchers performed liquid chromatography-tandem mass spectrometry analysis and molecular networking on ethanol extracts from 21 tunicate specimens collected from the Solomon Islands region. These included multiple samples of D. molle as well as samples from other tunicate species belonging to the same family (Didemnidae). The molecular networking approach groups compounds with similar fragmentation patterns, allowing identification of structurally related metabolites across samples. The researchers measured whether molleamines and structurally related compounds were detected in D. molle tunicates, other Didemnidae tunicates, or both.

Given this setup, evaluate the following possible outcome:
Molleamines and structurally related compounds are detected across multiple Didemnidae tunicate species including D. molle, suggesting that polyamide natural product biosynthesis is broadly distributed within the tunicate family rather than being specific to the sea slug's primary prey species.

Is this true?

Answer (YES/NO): NO